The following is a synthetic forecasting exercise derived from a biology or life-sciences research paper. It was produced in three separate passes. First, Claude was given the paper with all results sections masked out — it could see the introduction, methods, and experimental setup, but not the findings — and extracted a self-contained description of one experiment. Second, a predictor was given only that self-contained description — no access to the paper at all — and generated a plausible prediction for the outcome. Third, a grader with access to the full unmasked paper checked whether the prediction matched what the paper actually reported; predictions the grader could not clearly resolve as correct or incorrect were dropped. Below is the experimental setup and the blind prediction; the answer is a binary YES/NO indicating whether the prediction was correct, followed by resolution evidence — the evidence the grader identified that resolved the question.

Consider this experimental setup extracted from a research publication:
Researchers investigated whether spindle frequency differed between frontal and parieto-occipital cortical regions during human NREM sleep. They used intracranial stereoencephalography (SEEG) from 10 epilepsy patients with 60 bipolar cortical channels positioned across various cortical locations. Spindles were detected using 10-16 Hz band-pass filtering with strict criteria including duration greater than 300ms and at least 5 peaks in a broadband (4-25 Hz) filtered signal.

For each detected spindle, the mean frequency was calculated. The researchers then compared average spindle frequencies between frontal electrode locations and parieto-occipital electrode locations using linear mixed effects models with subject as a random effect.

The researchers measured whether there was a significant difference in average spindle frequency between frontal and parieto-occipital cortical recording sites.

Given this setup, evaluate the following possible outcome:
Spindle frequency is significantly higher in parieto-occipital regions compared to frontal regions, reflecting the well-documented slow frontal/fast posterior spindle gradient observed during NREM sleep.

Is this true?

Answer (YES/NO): YES